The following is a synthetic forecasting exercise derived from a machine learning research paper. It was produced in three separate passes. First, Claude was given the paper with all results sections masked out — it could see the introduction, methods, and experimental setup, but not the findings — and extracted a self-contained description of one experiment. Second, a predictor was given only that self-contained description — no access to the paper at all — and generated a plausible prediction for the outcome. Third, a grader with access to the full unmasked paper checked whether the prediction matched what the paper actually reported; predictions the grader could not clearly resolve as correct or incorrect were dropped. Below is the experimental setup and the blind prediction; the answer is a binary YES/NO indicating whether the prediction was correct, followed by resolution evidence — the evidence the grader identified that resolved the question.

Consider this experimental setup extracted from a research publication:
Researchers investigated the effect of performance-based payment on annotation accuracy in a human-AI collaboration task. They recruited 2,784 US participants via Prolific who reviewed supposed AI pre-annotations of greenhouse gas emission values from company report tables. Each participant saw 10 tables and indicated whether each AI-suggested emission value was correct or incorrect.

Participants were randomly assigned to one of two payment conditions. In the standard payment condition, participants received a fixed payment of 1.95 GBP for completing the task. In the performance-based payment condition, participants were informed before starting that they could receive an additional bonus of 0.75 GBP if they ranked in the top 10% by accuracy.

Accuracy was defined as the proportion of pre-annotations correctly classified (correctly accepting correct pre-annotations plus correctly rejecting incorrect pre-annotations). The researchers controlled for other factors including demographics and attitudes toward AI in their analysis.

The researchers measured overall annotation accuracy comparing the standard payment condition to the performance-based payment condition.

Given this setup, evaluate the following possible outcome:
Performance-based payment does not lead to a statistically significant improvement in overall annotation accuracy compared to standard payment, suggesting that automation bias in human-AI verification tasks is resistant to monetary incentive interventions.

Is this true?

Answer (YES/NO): YES